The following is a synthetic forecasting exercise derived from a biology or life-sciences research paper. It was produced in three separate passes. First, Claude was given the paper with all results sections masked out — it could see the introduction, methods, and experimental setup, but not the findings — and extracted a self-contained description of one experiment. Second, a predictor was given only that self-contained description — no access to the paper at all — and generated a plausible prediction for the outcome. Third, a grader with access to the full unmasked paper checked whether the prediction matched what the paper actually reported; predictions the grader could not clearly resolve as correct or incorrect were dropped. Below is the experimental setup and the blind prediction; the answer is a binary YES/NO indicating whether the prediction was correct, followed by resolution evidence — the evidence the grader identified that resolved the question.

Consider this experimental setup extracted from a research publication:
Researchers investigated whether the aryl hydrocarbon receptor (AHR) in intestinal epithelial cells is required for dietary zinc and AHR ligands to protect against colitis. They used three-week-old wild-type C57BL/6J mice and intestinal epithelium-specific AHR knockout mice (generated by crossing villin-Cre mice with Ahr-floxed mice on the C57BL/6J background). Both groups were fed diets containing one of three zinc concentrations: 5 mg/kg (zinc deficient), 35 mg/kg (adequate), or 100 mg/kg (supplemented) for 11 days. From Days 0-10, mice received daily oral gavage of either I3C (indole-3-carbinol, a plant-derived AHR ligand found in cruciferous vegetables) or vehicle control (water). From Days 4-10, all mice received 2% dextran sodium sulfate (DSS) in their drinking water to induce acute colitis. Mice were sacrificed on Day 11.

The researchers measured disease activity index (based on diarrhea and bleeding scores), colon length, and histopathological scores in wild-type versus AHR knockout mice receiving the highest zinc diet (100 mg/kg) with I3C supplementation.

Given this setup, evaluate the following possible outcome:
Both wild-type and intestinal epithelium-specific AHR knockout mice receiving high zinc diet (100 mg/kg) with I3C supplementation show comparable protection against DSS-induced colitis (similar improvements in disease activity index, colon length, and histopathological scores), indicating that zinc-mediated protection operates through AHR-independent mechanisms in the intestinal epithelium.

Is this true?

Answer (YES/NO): NO